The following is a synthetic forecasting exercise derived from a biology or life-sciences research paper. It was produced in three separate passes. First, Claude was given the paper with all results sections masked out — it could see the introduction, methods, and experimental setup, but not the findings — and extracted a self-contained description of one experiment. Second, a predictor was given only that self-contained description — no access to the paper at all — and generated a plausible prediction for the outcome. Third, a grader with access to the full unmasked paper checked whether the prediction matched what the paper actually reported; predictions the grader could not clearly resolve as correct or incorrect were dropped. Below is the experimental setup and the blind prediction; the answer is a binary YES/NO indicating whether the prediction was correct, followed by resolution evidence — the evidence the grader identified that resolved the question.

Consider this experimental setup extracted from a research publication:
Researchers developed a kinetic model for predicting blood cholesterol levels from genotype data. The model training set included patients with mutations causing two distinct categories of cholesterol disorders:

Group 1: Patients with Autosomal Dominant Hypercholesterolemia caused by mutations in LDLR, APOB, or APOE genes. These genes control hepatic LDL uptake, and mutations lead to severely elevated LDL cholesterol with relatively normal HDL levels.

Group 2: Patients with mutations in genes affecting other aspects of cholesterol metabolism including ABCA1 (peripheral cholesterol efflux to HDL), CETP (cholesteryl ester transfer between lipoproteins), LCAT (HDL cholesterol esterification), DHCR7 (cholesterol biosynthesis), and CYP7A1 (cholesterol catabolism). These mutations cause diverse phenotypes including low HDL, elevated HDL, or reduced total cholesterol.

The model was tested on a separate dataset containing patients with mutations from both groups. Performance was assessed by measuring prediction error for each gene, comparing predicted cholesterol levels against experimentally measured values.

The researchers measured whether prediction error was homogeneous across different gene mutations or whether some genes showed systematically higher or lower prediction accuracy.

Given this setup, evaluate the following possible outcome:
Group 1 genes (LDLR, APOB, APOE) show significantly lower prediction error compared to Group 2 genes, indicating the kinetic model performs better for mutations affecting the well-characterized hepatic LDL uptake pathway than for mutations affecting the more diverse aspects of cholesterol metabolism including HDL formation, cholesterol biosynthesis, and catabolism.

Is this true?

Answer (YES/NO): NO